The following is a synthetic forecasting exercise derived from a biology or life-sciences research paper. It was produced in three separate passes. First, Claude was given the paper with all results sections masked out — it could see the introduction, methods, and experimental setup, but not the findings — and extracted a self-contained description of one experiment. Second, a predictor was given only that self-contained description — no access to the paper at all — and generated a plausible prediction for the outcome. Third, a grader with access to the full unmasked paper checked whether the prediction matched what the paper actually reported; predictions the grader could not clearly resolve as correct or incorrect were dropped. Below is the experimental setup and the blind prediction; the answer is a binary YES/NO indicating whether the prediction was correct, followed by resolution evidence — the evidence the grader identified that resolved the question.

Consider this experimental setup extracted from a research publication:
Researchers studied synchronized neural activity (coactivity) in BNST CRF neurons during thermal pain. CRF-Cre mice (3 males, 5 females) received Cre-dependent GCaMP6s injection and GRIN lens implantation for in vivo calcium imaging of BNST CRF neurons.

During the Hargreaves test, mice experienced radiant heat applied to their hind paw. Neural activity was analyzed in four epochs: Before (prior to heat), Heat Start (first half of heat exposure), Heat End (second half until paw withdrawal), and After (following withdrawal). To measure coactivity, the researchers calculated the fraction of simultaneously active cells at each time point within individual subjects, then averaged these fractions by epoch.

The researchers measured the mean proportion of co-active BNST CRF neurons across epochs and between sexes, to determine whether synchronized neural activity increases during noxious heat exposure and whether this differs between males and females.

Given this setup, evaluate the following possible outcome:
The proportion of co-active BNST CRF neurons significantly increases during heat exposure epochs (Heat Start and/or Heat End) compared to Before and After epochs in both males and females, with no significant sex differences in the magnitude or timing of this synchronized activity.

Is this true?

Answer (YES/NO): NO